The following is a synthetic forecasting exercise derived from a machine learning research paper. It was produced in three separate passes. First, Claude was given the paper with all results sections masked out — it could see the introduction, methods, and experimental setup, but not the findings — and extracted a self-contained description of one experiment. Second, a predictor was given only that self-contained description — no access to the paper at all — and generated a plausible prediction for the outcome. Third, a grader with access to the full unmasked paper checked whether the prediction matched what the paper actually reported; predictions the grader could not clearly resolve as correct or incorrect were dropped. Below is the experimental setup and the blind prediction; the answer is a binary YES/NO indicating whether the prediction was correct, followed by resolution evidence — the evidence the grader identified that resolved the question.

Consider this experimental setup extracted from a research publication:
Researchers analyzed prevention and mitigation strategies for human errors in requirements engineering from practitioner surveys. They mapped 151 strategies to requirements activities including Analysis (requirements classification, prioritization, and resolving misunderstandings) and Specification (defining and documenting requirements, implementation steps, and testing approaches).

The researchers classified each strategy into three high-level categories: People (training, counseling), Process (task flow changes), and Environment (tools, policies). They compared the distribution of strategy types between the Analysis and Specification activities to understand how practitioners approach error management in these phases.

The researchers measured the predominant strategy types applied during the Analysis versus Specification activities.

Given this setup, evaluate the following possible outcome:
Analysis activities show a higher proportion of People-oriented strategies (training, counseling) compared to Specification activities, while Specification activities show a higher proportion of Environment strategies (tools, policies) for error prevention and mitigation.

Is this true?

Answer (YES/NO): NO